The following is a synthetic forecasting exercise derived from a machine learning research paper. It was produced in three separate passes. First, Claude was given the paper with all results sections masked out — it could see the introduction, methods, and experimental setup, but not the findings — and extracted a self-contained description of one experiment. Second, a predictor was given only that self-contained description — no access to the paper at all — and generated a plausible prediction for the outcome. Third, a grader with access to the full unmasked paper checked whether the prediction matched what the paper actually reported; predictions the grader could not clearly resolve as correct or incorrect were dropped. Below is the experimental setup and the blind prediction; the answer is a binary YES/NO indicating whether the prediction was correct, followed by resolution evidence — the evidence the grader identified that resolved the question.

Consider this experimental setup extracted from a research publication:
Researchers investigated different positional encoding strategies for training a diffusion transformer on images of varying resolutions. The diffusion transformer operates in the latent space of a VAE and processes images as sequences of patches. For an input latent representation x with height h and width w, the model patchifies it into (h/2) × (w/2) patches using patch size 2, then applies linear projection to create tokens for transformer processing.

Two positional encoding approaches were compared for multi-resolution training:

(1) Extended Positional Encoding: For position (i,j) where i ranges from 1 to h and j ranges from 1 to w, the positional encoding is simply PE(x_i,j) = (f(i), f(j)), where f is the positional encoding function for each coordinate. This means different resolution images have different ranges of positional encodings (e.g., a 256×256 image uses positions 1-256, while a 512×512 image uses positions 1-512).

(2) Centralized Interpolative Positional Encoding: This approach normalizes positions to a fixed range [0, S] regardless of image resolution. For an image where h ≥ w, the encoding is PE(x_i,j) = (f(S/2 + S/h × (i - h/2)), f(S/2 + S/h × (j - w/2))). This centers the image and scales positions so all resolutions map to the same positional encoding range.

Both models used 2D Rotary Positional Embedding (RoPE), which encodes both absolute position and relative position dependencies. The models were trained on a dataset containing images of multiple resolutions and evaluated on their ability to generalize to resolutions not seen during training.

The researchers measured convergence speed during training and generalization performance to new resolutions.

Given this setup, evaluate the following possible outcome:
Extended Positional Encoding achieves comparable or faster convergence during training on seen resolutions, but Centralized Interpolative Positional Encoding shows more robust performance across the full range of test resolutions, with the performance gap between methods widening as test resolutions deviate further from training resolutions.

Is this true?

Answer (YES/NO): NO